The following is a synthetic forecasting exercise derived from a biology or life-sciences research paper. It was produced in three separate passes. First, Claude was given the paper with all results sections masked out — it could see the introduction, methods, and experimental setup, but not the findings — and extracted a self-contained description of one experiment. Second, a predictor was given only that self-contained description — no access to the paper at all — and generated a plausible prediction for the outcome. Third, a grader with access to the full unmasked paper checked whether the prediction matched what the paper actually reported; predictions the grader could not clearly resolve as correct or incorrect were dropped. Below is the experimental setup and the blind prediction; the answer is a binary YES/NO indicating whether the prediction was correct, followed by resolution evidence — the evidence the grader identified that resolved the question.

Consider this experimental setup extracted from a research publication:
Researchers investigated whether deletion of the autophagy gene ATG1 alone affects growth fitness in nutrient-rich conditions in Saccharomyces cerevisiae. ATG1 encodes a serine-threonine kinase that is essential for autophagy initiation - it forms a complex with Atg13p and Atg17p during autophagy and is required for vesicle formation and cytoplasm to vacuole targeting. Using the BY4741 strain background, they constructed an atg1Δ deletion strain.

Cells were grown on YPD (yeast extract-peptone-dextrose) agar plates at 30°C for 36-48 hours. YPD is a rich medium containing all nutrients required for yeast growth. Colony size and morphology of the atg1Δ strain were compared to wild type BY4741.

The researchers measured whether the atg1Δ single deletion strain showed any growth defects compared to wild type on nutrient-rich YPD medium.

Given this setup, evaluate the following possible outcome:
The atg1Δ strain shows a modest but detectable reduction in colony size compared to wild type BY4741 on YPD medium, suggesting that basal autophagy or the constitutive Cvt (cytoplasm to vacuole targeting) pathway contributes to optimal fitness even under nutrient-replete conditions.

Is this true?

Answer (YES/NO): NO